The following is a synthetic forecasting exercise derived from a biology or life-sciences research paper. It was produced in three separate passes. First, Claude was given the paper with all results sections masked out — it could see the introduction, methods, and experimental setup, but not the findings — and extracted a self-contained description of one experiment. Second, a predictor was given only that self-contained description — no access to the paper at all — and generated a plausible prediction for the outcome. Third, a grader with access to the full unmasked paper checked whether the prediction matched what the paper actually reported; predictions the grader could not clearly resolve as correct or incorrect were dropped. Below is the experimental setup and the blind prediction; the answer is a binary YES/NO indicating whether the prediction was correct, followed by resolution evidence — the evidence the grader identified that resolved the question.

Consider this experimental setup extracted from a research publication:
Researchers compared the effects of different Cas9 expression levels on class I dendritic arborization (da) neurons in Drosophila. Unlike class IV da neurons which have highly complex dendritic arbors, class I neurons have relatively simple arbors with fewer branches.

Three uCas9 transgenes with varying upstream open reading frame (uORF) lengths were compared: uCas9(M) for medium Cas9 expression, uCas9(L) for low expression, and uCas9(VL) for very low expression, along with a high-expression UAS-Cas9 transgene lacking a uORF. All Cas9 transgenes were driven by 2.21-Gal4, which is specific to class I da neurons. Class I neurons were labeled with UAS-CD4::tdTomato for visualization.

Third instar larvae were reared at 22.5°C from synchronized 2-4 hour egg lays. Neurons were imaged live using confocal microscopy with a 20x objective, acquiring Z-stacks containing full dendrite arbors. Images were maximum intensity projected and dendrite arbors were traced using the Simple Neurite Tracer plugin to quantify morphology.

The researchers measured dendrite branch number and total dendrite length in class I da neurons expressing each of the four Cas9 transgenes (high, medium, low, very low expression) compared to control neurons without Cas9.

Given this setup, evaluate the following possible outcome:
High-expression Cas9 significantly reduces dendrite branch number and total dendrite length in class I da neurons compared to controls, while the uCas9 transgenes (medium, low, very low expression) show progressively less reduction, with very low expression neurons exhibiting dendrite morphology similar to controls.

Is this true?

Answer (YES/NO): NO